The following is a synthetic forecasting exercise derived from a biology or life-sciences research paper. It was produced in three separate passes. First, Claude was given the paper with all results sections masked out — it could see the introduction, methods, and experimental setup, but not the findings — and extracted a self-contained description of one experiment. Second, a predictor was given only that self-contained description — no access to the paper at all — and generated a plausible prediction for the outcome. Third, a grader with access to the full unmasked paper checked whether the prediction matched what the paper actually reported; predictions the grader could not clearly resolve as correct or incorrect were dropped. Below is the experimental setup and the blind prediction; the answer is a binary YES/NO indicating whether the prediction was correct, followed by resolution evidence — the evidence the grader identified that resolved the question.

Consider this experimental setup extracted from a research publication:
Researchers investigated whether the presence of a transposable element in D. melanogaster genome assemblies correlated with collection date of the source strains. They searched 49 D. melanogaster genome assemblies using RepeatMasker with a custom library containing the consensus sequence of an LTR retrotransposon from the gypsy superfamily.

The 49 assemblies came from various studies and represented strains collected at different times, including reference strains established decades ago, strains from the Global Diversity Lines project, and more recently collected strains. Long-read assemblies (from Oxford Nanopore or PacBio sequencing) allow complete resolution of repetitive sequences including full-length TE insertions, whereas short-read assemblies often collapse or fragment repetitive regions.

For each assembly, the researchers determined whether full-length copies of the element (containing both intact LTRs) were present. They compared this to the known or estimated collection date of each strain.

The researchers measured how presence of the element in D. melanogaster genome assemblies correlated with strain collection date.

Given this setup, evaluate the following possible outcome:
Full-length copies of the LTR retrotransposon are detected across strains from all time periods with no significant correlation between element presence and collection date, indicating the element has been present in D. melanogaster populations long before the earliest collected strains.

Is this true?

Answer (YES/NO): NO